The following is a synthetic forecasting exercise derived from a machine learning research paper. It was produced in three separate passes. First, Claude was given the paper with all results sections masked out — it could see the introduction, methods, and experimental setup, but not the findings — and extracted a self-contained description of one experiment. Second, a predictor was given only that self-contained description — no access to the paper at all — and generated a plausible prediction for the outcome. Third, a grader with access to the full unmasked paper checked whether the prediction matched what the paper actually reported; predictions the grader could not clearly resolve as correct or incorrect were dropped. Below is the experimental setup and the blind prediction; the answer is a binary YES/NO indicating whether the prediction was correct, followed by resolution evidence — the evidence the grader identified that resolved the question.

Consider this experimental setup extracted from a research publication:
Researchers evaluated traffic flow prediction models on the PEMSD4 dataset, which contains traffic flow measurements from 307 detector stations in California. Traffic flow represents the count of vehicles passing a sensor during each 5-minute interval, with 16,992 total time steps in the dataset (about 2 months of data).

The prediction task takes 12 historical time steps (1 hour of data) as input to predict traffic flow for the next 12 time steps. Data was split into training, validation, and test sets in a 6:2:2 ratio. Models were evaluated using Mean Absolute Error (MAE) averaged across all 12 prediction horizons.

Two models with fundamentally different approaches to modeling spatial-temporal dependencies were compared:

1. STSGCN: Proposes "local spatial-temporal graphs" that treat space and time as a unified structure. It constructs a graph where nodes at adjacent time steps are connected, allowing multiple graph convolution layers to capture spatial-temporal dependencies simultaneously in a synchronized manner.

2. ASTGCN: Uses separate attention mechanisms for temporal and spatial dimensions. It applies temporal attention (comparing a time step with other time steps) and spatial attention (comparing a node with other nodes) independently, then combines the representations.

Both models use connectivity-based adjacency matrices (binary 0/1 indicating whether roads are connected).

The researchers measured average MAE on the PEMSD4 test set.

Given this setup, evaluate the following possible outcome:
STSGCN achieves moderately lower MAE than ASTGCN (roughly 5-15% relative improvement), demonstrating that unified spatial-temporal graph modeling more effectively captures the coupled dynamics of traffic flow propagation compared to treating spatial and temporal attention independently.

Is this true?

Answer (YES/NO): NO